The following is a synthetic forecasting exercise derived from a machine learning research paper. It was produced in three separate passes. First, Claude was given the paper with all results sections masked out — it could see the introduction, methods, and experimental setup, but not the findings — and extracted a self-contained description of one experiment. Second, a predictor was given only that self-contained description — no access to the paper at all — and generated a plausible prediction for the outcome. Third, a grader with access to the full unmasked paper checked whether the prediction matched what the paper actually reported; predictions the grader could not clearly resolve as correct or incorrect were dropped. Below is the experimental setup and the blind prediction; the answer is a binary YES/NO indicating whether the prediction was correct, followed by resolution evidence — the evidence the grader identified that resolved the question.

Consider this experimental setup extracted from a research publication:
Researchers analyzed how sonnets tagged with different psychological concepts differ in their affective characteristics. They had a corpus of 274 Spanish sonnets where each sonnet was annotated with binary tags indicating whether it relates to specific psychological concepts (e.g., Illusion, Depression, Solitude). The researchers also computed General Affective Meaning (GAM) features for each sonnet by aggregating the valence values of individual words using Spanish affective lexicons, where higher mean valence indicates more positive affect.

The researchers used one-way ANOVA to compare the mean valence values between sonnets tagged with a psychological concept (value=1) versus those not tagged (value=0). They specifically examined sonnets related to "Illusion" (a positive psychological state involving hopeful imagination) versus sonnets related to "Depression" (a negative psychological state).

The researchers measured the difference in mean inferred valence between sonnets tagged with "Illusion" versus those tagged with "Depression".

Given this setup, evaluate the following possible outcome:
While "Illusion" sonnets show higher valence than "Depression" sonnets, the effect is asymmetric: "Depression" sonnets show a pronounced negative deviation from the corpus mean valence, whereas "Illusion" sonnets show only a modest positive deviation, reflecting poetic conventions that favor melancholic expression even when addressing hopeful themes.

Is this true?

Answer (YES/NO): NO